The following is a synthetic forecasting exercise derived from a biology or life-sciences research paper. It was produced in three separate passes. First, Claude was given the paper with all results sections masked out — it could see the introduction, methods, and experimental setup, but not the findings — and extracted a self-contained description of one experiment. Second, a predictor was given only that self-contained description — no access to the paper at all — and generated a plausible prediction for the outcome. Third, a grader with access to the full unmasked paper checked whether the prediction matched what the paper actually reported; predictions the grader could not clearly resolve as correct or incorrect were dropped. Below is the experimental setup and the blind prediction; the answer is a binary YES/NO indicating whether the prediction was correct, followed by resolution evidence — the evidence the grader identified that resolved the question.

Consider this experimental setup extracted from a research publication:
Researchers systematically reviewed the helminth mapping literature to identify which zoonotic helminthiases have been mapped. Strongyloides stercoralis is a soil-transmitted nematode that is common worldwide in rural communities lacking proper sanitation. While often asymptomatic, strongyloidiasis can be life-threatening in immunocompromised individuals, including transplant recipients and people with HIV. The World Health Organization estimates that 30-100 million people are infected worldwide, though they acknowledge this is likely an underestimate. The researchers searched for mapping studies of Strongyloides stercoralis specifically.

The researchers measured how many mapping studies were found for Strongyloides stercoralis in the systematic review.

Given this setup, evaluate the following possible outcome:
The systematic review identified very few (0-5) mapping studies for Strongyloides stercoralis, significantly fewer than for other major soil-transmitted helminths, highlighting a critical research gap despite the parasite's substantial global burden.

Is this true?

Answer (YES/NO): YES